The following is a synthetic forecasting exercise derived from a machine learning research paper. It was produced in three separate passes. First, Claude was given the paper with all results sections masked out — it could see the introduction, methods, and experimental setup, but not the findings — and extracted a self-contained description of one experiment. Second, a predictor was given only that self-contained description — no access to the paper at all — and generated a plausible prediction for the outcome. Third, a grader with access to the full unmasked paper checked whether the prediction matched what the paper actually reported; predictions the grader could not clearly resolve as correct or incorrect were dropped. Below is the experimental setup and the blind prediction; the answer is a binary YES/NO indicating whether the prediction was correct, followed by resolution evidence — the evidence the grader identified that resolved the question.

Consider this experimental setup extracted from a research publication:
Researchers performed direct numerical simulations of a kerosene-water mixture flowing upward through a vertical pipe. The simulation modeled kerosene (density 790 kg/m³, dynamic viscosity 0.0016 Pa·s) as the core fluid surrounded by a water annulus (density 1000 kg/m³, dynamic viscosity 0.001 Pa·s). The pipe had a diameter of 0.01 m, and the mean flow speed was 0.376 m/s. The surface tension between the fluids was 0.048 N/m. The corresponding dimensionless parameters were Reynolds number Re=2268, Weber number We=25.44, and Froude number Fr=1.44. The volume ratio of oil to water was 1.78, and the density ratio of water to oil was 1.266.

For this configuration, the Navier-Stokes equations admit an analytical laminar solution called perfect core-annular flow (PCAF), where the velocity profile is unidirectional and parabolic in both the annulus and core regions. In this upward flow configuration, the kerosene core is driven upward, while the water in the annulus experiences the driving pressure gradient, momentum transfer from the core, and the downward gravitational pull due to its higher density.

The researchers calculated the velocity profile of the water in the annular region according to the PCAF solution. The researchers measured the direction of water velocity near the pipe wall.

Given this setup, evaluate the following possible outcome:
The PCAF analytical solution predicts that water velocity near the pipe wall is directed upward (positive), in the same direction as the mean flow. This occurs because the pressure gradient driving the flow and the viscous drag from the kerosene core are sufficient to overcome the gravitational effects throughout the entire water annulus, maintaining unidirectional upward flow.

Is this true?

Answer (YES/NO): NO